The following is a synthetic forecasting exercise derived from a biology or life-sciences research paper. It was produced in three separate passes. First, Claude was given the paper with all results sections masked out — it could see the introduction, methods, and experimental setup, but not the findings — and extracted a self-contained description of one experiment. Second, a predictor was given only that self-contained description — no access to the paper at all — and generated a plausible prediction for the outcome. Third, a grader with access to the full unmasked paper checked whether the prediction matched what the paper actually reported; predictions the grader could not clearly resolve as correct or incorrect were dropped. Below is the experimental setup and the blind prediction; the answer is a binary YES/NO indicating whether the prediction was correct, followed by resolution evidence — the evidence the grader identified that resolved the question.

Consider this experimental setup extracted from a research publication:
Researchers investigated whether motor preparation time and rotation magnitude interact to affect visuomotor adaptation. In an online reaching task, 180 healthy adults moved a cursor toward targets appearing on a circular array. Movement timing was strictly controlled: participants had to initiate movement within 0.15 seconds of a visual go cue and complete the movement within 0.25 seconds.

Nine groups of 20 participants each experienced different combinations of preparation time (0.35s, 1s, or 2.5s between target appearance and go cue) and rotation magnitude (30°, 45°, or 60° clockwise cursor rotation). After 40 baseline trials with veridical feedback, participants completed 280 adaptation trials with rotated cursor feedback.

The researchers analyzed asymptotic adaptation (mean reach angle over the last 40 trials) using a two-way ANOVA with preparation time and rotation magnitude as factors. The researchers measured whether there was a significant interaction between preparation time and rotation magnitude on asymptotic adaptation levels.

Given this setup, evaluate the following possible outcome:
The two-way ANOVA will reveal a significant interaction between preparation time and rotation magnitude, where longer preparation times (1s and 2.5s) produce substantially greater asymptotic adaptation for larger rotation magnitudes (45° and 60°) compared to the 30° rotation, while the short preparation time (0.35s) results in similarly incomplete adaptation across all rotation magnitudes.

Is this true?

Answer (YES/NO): NO